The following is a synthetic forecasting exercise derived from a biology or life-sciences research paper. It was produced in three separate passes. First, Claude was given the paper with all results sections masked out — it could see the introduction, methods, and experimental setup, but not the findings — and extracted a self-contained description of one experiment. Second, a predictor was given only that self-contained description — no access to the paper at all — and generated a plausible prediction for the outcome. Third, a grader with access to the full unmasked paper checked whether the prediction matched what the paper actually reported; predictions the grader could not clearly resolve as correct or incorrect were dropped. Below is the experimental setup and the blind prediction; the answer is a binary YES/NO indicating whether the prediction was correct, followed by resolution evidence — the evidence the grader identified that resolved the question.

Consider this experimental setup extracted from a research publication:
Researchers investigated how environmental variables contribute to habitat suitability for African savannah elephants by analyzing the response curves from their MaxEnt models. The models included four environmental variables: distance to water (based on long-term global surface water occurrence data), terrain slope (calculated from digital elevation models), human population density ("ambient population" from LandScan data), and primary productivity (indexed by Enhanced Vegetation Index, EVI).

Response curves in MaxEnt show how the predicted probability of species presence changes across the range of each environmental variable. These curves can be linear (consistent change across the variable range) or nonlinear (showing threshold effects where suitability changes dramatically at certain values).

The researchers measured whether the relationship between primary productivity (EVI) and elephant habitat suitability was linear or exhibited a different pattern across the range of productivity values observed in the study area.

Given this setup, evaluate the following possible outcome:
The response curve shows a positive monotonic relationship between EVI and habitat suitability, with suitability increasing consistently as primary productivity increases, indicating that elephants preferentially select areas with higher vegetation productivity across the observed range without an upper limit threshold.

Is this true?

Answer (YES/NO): NO